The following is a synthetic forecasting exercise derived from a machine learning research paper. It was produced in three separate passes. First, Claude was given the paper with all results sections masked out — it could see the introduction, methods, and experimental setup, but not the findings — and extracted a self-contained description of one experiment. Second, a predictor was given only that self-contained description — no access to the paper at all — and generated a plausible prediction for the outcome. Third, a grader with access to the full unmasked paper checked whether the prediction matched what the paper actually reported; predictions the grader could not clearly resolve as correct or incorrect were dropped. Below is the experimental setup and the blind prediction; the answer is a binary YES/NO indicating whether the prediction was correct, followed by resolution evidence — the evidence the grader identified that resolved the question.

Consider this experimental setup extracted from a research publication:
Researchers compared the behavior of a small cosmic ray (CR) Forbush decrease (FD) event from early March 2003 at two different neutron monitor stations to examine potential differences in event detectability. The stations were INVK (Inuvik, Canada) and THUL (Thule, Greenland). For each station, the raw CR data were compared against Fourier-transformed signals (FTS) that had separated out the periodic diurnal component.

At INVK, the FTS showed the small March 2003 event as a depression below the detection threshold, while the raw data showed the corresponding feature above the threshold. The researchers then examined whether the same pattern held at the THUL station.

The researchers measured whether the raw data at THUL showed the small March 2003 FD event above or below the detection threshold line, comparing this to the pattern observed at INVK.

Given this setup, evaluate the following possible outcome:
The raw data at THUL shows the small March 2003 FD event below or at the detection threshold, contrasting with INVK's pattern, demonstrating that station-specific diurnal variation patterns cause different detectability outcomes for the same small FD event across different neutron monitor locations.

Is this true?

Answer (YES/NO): YES